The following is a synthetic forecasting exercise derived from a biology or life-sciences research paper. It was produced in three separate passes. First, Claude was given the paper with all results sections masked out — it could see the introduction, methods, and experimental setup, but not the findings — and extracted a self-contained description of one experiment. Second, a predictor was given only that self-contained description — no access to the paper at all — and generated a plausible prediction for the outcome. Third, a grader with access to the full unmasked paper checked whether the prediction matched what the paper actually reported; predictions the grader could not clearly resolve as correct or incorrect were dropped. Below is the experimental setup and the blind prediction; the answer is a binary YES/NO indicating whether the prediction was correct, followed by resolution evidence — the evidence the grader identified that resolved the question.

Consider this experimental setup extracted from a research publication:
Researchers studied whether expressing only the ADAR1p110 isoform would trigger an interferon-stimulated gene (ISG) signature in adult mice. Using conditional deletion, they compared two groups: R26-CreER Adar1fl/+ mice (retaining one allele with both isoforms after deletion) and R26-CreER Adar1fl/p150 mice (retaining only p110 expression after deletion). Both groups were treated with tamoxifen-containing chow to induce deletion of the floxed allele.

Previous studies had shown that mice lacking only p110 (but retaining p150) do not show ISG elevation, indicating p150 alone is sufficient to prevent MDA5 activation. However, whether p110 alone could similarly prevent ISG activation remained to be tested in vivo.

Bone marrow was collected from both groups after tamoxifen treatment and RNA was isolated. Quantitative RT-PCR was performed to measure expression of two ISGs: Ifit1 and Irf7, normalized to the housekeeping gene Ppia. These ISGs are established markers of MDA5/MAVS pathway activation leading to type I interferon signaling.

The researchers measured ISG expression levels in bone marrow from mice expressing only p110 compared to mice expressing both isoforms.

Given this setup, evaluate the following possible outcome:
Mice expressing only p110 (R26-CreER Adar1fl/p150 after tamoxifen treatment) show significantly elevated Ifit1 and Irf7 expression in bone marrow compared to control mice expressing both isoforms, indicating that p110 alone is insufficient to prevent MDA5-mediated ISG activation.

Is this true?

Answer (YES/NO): YES